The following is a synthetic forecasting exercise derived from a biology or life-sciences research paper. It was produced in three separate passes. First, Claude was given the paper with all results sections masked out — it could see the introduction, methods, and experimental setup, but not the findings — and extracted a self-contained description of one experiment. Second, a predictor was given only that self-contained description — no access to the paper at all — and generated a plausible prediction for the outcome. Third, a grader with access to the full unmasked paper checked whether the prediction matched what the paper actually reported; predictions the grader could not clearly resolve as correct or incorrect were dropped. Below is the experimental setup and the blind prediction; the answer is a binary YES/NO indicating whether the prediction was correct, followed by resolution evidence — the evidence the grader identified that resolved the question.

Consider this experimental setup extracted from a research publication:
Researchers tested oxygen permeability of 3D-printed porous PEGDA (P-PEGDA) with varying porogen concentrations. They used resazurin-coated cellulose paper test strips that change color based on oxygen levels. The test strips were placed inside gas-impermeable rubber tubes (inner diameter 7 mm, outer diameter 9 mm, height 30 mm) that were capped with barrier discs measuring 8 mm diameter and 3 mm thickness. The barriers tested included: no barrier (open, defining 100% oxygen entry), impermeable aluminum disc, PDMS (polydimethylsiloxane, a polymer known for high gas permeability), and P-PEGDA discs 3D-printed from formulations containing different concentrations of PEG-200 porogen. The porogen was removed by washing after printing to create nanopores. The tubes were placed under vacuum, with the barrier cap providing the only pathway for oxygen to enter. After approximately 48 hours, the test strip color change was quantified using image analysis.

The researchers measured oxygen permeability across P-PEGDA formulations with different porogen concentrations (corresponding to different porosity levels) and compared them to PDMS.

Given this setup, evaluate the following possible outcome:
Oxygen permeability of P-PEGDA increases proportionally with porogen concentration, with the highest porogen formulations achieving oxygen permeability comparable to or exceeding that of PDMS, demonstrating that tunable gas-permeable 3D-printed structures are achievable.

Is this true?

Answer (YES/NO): YES